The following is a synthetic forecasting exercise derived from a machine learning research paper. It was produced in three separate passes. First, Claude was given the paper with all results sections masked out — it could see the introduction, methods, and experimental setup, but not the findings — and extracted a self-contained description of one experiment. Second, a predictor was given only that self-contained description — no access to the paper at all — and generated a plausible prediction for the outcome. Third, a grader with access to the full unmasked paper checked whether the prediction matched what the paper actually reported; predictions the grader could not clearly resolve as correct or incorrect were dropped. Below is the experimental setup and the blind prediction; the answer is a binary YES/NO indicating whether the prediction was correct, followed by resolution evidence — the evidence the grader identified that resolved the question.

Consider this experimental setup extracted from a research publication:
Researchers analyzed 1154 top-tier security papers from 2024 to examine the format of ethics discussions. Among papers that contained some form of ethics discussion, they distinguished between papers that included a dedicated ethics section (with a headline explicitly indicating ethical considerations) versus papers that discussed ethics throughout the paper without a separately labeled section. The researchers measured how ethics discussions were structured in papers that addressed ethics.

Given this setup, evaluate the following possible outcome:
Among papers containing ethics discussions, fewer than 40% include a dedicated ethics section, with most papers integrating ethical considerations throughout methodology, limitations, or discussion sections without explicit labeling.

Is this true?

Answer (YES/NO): NO